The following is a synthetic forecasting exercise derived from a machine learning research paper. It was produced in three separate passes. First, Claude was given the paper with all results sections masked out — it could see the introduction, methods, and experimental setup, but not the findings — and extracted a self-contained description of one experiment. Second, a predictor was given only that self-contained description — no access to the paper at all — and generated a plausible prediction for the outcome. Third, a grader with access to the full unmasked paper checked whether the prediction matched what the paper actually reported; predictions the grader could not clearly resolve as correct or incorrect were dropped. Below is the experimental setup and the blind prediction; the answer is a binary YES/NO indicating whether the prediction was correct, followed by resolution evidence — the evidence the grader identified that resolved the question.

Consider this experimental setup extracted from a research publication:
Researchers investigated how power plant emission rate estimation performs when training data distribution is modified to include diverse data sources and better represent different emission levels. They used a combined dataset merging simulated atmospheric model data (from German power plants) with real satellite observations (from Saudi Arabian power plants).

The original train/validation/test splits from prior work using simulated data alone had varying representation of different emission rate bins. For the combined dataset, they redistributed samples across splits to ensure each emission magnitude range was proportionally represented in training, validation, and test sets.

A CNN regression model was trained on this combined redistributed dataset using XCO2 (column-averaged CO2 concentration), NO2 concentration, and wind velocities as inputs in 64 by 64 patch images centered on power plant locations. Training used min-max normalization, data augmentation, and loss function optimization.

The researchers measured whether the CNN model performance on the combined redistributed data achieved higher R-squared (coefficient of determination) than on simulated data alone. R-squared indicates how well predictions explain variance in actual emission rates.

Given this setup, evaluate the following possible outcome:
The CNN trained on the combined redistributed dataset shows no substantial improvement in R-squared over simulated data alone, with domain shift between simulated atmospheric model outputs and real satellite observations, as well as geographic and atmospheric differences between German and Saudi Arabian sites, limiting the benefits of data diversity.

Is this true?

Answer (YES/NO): NO